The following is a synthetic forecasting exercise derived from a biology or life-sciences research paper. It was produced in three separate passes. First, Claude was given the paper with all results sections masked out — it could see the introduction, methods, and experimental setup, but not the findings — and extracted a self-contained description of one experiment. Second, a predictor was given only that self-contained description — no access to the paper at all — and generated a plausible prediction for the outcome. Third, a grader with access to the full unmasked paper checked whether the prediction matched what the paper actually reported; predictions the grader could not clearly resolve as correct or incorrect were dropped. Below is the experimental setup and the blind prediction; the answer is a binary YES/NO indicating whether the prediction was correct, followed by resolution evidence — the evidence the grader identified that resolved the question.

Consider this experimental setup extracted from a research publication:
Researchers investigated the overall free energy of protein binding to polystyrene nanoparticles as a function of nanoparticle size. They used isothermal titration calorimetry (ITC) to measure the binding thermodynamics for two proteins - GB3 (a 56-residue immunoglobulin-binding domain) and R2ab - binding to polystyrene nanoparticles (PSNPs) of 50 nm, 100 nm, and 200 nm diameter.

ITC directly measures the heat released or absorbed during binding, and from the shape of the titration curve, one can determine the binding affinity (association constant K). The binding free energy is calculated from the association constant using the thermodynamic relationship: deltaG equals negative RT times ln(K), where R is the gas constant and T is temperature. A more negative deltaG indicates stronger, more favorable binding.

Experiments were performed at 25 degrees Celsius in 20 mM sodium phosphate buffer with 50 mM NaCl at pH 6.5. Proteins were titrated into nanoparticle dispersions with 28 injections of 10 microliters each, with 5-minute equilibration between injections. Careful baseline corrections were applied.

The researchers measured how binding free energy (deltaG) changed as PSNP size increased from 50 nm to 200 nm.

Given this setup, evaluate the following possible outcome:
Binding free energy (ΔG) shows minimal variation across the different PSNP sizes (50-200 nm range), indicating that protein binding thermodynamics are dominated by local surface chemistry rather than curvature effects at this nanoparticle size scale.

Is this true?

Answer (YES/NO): NO